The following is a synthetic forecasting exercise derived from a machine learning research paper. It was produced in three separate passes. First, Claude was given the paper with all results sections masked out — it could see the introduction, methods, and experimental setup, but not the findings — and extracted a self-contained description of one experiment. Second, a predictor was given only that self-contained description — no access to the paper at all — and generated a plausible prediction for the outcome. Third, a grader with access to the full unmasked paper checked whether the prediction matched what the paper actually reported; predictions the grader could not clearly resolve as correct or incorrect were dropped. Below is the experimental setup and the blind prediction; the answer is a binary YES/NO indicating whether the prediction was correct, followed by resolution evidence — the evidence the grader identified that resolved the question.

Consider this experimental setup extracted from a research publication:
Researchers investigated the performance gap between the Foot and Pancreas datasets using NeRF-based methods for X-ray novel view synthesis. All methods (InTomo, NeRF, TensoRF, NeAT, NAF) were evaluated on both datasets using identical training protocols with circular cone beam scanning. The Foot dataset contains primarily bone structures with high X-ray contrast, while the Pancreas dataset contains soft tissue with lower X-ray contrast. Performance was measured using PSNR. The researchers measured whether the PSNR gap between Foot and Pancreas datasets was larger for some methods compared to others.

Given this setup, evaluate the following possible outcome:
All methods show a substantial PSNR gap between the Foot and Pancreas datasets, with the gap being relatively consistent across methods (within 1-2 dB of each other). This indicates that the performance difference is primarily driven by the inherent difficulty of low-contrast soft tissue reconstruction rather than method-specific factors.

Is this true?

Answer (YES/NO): NO